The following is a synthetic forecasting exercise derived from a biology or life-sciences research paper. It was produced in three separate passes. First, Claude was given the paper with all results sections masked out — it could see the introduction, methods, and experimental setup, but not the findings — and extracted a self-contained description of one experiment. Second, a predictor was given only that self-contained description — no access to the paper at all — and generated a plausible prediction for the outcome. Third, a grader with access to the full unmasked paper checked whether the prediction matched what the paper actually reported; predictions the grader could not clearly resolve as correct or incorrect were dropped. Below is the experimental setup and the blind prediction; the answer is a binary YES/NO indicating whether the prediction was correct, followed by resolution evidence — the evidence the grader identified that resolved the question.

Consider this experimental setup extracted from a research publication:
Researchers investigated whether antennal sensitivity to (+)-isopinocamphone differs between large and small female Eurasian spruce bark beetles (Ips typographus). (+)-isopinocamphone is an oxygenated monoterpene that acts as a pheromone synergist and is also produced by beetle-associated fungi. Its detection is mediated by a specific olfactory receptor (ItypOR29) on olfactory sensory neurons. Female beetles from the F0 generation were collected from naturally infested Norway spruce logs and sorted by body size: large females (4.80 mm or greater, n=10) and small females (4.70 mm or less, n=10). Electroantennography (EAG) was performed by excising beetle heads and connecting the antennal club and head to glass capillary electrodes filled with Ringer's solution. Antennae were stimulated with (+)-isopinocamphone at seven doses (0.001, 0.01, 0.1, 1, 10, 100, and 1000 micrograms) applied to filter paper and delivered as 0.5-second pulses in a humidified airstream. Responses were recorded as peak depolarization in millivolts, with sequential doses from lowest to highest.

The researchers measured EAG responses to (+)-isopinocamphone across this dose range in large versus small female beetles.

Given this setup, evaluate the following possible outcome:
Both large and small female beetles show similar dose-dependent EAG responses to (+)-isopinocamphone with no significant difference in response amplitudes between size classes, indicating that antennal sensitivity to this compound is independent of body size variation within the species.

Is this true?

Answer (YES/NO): NO